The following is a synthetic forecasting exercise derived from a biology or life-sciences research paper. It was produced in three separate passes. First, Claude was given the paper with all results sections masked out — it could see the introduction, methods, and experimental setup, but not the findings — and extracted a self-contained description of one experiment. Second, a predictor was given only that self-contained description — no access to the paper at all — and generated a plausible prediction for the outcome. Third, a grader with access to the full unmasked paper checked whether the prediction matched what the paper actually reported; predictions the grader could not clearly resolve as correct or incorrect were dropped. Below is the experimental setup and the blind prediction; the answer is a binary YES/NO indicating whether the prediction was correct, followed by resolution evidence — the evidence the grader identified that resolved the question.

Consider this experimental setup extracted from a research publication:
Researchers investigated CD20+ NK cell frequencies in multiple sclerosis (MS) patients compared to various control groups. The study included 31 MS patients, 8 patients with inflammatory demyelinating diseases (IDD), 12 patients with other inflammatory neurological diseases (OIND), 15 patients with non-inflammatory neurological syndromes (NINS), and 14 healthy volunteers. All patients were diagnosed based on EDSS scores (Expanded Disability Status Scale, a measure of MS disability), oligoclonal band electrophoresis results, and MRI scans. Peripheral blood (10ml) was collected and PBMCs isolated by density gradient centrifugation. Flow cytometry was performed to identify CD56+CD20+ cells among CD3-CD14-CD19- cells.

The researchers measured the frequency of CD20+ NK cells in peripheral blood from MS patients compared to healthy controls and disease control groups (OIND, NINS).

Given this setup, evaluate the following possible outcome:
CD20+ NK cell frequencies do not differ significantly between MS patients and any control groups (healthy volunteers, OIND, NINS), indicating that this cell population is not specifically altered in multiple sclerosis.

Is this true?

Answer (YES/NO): NO